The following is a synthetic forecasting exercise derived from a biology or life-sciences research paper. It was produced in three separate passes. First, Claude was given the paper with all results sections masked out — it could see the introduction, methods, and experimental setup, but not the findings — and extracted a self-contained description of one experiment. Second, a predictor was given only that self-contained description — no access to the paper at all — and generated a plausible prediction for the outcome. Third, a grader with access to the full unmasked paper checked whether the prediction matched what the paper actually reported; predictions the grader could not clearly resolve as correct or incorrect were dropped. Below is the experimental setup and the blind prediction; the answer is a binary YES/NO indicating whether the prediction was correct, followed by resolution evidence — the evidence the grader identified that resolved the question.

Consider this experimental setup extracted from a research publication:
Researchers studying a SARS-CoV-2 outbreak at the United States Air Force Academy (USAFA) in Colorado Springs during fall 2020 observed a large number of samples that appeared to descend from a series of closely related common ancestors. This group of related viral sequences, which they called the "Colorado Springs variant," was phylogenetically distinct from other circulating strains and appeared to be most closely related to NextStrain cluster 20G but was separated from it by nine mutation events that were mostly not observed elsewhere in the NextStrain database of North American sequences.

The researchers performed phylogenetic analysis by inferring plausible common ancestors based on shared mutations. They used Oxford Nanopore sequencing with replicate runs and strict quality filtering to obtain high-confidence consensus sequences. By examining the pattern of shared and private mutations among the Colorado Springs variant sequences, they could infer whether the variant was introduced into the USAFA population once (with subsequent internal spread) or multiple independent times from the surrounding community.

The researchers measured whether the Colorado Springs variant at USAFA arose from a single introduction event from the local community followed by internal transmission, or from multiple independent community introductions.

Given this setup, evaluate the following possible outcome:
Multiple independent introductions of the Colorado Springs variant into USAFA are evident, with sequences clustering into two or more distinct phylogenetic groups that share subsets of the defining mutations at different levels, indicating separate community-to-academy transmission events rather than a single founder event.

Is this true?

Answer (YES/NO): NO